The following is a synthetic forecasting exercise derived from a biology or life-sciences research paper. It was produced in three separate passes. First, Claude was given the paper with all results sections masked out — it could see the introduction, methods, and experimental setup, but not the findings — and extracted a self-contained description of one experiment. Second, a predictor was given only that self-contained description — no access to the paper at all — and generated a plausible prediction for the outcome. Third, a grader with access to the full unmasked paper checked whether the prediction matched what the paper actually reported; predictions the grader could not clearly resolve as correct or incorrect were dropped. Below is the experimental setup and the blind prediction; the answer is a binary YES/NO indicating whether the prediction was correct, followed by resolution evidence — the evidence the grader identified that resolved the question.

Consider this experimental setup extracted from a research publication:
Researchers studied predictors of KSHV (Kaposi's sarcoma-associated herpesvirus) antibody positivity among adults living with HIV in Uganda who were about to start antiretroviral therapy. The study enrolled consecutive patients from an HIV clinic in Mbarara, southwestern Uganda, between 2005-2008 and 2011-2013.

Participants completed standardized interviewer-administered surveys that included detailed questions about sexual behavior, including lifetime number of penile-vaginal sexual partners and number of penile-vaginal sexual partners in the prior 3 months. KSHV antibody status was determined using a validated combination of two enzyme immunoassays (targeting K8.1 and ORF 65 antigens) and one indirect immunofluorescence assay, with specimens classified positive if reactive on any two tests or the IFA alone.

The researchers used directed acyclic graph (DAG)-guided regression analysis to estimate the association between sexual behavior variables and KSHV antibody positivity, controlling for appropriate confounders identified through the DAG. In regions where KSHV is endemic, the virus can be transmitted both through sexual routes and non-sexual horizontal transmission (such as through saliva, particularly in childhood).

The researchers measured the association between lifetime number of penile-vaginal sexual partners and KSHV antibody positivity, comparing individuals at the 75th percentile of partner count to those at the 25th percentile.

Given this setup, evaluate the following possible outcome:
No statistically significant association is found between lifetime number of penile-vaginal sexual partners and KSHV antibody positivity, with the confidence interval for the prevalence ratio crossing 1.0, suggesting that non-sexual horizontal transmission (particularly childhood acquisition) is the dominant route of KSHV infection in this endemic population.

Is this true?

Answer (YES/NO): YES